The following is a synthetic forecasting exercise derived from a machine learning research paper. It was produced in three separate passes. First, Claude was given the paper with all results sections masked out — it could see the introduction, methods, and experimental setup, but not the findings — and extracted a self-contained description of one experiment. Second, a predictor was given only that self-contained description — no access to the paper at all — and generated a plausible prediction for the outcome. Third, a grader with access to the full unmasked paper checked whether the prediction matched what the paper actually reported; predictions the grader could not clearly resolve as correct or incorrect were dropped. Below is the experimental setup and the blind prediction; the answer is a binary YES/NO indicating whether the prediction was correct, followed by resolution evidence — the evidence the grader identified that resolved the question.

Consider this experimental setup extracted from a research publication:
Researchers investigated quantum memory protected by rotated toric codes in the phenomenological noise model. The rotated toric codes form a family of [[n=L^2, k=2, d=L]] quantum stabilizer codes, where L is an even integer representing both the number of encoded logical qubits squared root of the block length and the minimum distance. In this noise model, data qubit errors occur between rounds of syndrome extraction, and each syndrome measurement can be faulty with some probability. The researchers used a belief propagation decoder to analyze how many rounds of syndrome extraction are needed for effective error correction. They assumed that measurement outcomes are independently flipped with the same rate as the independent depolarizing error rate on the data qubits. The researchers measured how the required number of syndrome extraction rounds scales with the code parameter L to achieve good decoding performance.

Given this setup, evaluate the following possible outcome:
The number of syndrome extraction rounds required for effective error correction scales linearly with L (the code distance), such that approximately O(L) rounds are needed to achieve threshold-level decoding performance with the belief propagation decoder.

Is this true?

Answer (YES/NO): YES